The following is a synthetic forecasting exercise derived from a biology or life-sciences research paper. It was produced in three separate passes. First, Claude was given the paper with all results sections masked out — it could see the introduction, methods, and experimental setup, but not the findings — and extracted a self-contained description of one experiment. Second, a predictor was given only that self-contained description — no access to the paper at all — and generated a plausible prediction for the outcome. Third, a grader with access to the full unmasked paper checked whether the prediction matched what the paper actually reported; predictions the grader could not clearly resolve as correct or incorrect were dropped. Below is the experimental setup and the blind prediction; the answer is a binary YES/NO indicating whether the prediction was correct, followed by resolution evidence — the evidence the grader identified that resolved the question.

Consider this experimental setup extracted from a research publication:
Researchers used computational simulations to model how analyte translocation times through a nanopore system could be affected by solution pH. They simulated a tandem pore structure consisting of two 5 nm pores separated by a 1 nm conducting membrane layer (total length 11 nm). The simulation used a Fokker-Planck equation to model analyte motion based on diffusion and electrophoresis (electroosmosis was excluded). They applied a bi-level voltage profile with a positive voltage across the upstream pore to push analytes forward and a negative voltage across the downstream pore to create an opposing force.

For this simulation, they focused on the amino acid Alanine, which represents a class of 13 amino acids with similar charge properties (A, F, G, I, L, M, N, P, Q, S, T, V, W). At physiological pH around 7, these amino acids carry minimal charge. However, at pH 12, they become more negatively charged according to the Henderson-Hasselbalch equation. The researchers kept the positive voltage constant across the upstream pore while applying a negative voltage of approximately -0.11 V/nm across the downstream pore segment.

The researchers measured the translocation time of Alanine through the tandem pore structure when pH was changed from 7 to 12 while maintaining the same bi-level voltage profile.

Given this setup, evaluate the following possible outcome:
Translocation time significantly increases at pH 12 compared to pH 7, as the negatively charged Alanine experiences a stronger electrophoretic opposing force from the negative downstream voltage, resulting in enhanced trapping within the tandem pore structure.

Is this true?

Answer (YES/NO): YES